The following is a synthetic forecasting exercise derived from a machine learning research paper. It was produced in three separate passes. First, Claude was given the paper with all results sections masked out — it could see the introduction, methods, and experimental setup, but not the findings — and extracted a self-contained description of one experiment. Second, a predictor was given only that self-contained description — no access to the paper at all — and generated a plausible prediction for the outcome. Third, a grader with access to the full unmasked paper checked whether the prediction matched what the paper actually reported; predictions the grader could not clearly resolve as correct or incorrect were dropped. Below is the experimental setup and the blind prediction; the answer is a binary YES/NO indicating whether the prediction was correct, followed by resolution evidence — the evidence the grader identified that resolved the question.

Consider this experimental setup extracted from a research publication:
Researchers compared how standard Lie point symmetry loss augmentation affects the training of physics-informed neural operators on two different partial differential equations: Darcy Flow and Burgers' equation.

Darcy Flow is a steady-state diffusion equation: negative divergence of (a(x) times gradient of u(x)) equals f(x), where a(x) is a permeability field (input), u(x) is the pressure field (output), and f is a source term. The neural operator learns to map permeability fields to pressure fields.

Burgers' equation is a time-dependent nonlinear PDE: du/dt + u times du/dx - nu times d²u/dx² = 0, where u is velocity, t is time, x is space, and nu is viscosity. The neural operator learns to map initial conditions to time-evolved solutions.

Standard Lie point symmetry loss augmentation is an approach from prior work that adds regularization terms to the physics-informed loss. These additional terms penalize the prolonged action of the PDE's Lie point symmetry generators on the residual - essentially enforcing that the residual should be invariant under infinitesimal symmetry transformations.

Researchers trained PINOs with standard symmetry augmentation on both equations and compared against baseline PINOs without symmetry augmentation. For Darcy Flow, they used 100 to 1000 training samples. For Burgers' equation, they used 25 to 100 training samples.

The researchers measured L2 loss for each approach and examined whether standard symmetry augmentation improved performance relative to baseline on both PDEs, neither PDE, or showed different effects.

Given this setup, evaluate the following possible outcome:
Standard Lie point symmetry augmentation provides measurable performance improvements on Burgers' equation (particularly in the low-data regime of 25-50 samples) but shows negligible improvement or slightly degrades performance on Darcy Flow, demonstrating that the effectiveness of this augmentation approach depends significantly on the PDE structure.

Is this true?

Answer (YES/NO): NO